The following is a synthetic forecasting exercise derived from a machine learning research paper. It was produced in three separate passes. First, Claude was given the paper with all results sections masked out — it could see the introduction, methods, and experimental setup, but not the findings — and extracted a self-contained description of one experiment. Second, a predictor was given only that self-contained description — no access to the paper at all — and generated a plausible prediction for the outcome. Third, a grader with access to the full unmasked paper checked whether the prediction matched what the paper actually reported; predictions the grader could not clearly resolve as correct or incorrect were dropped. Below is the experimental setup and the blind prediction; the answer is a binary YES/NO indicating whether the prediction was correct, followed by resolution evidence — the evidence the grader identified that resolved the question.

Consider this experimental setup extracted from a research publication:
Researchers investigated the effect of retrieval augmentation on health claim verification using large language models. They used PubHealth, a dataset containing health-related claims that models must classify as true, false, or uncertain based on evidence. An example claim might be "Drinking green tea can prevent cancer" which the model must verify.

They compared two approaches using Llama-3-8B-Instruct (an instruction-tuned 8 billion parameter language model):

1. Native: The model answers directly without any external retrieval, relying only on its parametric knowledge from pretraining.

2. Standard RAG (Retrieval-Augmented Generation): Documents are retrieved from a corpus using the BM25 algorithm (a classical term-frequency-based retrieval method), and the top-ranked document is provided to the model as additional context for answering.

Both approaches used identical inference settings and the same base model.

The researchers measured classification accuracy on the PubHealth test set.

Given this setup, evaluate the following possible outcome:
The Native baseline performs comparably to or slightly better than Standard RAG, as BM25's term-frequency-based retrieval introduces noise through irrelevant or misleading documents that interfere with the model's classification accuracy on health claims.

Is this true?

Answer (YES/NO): NO